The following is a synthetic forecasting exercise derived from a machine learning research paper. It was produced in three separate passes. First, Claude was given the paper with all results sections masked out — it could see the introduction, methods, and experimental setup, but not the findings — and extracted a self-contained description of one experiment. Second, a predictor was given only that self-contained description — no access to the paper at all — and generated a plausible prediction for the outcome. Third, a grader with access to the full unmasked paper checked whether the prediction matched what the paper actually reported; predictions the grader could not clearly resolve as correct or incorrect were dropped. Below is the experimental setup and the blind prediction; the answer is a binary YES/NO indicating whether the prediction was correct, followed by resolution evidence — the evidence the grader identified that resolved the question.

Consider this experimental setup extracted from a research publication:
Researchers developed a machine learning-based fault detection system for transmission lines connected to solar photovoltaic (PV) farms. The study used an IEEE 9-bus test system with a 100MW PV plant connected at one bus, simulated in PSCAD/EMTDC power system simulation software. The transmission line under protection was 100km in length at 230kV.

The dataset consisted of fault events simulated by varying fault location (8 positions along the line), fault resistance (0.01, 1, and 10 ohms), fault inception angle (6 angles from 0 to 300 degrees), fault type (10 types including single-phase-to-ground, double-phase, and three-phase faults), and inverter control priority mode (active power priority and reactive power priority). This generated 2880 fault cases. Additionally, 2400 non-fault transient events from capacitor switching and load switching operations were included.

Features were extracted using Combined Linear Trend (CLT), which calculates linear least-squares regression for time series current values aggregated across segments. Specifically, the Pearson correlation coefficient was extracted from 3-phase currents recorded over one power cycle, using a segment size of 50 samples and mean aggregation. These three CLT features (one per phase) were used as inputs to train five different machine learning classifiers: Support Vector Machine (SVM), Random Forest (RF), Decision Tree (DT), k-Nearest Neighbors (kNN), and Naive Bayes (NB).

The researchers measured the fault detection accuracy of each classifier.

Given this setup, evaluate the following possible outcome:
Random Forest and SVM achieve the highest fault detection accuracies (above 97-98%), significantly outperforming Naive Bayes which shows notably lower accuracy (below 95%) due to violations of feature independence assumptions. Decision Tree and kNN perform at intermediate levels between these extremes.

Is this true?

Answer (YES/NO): NO